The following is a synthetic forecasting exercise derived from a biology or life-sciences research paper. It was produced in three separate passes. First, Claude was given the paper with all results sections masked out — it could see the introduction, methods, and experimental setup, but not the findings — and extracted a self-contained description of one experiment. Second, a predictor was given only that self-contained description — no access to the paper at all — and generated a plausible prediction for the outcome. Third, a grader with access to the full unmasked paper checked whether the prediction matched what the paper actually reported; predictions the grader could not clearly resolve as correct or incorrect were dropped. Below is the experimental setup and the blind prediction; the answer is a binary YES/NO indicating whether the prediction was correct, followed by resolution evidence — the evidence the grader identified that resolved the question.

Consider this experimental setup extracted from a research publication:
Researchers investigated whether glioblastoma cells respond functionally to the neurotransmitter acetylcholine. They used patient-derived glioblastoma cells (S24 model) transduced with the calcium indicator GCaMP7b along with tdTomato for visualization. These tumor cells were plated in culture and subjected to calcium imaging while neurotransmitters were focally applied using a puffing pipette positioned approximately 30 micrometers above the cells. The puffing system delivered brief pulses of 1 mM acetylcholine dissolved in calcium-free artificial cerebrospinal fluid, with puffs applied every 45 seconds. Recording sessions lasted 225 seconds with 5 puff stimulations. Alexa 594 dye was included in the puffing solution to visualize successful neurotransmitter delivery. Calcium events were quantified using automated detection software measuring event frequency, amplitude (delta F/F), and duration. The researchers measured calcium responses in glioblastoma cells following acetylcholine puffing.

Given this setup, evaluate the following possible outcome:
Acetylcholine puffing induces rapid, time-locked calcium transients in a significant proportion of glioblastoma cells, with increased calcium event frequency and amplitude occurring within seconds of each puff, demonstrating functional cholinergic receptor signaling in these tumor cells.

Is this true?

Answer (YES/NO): YES